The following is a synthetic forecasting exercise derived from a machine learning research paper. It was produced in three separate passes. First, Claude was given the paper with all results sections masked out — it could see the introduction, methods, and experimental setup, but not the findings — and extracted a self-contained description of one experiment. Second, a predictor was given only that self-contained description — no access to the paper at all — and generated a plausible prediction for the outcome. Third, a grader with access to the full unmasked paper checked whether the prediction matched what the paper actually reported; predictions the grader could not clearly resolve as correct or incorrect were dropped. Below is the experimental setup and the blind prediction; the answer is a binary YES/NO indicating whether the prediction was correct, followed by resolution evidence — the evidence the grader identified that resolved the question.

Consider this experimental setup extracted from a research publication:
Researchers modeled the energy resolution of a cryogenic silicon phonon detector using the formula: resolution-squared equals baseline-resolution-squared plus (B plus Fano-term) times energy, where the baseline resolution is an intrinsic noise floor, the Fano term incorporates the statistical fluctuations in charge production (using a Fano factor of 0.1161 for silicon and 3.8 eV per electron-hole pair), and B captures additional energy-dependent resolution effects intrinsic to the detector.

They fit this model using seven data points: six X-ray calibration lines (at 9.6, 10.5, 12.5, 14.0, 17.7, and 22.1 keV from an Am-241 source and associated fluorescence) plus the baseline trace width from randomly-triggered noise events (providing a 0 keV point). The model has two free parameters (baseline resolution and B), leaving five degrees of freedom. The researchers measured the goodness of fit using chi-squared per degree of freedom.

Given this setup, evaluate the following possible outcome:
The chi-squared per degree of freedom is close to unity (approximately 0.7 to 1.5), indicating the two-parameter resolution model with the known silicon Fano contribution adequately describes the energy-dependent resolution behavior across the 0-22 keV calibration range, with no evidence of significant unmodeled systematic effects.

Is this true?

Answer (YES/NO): NO